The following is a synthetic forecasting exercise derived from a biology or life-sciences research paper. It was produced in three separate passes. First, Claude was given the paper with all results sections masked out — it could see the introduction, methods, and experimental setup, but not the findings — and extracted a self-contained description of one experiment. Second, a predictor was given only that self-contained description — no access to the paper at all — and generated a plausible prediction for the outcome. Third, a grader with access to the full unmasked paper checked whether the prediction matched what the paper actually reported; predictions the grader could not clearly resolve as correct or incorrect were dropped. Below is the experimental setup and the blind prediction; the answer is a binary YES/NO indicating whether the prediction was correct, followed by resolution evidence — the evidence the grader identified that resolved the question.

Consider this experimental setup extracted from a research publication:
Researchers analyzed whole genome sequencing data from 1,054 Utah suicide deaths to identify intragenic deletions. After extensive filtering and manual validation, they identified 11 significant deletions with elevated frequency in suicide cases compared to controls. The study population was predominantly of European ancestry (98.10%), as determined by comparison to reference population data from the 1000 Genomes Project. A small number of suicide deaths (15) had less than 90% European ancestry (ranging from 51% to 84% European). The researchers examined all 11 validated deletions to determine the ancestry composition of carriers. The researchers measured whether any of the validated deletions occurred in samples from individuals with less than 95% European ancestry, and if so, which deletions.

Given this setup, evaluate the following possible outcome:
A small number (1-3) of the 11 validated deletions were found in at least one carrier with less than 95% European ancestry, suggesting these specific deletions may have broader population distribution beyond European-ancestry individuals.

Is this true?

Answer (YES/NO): YES